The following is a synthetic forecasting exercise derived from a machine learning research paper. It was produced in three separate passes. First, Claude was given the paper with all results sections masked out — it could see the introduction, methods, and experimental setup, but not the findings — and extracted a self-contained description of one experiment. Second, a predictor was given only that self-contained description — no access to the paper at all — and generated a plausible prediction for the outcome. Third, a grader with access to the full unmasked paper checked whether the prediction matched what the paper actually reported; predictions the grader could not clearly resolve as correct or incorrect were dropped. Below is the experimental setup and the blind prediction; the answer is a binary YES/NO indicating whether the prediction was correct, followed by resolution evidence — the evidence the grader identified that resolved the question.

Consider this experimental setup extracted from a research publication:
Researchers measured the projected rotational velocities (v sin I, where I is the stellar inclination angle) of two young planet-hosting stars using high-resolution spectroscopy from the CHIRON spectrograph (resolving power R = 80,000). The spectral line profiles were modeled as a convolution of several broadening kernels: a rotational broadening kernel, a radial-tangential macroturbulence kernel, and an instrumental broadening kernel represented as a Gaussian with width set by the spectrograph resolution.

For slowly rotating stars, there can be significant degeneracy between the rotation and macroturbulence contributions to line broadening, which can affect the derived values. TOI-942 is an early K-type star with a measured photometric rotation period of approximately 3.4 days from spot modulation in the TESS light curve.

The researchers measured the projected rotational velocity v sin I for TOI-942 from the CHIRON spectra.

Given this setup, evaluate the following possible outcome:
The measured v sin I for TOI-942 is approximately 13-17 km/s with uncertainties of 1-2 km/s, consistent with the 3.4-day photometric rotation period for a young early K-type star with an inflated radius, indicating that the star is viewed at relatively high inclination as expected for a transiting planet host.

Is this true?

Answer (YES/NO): NO